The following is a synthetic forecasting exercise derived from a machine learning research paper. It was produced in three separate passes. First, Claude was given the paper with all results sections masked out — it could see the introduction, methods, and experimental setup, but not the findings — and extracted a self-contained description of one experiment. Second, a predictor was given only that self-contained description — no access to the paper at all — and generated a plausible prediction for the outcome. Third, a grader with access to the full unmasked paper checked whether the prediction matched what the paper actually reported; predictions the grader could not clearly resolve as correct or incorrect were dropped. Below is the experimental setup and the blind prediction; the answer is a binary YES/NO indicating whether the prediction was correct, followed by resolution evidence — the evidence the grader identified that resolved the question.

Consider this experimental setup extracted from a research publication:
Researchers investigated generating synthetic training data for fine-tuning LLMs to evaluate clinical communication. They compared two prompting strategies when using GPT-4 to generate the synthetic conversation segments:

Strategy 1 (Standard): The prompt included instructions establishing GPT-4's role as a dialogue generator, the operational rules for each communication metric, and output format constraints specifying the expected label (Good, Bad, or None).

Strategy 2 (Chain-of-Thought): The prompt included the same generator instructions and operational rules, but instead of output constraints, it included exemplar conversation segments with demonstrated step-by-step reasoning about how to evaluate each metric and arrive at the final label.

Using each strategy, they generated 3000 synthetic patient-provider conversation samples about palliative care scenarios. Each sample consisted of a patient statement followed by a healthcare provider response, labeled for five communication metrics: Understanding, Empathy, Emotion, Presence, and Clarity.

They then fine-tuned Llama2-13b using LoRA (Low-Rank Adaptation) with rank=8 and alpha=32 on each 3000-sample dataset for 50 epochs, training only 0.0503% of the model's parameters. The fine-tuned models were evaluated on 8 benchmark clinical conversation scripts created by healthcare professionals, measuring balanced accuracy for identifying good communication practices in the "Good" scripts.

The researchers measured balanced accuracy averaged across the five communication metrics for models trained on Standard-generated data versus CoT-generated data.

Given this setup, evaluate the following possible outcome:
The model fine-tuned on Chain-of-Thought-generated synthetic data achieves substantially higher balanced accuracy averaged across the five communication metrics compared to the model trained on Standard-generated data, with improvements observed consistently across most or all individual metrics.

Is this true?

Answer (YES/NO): YES